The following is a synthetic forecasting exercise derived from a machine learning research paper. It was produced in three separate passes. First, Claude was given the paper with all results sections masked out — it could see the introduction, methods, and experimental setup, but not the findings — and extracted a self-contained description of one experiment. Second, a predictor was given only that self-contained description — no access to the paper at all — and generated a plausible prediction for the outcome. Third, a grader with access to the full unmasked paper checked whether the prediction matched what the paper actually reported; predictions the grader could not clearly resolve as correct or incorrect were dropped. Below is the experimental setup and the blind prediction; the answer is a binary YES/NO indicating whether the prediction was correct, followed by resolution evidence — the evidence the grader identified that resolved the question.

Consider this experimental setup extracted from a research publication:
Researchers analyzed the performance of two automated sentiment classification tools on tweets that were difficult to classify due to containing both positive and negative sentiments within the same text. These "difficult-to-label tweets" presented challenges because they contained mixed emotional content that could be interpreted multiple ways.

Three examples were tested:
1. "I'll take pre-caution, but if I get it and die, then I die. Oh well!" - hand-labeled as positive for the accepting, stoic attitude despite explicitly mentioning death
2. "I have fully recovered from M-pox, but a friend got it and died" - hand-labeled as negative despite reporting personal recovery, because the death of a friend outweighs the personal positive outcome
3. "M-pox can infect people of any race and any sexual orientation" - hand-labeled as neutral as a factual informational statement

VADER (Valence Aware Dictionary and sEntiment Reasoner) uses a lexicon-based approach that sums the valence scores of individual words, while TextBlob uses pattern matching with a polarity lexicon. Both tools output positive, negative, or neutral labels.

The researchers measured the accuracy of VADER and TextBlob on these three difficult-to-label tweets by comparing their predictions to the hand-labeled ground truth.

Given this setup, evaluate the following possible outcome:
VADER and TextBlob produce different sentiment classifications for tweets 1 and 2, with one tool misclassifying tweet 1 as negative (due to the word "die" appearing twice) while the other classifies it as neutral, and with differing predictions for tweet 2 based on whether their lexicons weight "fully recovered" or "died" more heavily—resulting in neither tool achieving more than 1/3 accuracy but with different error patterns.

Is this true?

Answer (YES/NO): NO